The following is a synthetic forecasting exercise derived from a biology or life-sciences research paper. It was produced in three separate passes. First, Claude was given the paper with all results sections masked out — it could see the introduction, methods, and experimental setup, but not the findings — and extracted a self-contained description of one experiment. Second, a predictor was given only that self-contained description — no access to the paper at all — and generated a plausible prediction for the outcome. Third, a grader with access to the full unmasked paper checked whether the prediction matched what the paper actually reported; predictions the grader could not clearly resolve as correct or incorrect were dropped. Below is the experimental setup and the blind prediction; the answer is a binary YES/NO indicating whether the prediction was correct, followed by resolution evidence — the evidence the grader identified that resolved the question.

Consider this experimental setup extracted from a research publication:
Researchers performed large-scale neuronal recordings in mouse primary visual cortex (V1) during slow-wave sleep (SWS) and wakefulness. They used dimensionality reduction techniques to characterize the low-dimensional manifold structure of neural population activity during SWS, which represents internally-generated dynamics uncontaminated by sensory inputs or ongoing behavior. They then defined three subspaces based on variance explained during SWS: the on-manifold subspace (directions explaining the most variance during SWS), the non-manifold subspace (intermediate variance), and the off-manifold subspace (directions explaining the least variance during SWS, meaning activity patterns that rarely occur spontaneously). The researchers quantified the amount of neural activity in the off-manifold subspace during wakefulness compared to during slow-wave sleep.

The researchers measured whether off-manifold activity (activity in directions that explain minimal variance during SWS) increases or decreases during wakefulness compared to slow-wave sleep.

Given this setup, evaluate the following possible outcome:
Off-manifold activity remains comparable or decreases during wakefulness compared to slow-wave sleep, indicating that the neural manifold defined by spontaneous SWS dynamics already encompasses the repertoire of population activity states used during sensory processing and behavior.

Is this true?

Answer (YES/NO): NO